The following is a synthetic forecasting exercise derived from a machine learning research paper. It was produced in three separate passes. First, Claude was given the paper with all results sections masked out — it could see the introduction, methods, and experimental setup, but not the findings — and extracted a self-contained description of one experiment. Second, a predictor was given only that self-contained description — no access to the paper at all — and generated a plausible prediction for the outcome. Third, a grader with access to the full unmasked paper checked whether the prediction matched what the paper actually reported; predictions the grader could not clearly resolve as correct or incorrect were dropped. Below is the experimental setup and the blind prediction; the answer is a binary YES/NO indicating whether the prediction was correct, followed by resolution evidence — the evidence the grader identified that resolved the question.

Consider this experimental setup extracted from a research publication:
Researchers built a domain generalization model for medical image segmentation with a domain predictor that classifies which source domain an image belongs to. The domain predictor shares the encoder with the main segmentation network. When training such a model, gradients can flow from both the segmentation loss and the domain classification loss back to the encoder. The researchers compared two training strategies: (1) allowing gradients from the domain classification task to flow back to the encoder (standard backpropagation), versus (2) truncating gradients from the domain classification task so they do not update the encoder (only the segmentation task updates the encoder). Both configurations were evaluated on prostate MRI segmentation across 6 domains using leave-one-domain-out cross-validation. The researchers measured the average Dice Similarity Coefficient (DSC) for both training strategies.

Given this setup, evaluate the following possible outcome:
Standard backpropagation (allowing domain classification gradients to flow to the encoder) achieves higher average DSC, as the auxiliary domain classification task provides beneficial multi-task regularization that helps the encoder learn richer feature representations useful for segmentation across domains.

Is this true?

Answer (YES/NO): NO